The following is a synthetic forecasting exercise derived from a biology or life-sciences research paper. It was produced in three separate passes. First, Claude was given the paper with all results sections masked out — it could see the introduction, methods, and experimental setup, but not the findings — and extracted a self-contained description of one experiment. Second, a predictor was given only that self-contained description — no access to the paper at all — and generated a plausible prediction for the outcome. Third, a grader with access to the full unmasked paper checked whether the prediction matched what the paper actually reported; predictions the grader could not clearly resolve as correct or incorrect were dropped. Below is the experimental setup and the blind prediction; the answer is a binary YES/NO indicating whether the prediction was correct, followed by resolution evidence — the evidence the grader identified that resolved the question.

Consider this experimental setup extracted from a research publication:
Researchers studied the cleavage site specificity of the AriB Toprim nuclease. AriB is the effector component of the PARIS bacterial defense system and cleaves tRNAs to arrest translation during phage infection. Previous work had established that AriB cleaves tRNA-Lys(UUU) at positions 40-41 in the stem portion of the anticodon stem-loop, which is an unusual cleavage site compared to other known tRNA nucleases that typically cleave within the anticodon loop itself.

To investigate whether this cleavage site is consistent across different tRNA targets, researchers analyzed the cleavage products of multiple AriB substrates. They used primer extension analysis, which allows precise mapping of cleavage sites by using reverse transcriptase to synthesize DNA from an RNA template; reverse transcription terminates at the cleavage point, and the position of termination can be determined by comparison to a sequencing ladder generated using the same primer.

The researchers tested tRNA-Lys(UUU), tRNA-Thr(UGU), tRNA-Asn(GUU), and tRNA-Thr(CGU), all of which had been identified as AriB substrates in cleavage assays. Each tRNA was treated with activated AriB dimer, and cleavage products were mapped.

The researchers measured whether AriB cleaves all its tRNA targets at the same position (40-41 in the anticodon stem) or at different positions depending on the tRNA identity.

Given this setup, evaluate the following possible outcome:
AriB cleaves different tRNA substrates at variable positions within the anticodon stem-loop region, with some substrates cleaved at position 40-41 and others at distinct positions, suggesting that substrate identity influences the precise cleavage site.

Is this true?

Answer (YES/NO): NO